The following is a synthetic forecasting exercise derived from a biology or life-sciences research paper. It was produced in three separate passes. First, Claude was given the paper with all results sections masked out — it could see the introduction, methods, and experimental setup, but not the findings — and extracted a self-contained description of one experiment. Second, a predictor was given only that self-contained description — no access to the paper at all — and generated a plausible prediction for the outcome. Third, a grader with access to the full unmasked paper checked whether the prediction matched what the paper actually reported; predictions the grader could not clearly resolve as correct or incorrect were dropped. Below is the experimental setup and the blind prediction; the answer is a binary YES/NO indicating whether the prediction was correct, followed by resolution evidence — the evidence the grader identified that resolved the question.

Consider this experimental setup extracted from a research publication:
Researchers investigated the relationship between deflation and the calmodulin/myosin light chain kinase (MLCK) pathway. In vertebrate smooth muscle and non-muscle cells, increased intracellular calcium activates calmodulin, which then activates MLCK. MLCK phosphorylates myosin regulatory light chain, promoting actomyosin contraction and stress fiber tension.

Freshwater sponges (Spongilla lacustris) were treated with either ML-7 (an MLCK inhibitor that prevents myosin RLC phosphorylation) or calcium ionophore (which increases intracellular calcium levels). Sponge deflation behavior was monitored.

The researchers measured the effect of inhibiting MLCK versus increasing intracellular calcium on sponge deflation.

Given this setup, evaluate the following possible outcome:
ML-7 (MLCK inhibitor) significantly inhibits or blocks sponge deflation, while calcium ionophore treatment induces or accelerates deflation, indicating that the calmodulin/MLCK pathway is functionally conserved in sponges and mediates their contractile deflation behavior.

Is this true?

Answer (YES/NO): NO